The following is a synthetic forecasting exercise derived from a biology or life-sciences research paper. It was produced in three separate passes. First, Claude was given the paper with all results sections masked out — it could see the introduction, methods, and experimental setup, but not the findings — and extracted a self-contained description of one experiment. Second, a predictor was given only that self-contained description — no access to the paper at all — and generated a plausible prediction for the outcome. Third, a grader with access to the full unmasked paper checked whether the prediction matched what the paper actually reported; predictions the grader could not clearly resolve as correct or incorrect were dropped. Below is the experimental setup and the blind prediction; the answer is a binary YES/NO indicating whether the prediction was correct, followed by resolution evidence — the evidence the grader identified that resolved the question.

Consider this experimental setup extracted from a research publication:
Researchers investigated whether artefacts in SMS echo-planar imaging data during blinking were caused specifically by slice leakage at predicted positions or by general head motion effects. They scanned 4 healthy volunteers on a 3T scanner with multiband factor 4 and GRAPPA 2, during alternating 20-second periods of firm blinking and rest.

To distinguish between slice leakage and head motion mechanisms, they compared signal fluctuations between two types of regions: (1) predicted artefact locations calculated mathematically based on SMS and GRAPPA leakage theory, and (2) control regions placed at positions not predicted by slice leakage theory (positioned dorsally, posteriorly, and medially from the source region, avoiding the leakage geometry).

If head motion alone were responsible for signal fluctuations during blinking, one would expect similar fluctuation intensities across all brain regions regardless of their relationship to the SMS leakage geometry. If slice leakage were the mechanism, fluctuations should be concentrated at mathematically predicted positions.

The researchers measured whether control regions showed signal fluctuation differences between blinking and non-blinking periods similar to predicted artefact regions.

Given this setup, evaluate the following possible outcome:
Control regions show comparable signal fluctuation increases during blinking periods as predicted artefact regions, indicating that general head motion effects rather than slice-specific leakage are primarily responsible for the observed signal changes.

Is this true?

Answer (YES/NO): NO